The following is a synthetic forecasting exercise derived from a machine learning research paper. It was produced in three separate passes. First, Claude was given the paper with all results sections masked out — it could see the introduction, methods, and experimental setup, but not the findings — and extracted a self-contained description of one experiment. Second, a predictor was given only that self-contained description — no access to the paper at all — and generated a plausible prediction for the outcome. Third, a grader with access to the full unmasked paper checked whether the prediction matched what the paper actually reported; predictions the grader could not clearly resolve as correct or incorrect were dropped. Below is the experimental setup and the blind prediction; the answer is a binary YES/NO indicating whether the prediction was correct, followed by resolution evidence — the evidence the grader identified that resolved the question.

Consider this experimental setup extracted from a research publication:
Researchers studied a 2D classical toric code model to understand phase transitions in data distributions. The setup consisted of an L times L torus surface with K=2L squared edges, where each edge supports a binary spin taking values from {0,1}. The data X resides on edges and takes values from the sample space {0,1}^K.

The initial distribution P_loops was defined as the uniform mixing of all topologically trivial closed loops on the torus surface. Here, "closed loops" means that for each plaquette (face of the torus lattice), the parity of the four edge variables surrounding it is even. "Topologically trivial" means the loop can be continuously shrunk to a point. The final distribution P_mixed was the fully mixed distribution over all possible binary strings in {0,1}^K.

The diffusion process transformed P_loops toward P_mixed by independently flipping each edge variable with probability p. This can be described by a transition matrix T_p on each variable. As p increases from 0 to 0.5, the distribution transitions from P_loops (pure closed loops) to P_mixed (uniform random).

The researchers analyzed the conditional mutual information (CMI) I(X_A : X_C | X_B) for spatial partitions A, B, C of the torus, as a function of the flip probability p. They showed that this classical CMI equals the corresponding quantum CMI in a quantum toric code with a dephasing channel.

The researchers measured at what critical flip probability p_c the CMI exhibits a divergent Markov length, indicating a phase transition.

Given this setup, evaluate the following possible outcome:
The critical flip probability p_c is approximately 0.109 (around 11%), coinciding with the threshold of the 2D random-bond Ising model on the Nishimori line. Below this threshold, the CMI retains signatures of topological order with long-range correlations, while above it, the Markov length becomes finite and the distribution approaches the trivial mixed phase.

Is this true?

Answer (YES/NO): YES